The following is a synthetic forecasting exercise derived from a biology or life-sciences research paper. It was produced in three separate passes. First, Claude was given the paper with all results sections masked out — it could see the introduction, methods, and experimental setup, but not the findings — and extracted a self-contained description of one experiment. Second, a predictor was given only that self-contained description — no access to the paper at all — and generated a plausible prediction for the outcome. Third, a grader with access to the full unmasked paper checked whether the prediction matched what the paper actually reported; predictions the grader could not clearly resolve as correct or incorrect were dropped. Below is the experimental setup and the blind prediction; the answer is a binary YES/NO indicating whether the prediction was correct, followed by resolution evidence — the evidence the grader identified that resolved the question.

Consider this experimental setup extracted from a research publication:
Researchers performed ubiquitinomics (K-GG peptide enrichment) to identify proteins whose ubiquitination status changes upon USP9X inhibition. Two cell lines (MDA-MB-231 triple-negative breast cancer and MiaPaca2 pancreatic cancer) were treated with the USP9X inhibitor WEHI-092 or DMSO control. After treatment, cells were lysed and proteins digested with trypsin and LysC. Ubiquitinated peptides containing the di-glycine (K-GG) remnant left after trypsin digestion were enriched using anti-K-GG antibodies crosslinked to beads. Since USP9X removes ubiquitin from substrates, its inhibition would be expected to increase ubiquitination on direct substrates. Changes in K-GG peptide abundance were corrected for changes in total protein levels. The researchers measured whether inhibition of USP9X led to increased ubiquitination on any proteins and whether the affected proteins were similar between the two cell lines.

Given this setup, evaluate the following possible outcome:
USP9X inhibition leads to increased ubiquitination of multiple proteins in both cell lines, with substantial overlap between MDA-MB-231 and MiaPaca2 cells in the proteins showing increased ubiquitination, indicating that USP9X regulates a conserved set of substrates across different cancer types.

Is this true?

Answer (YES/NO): NO